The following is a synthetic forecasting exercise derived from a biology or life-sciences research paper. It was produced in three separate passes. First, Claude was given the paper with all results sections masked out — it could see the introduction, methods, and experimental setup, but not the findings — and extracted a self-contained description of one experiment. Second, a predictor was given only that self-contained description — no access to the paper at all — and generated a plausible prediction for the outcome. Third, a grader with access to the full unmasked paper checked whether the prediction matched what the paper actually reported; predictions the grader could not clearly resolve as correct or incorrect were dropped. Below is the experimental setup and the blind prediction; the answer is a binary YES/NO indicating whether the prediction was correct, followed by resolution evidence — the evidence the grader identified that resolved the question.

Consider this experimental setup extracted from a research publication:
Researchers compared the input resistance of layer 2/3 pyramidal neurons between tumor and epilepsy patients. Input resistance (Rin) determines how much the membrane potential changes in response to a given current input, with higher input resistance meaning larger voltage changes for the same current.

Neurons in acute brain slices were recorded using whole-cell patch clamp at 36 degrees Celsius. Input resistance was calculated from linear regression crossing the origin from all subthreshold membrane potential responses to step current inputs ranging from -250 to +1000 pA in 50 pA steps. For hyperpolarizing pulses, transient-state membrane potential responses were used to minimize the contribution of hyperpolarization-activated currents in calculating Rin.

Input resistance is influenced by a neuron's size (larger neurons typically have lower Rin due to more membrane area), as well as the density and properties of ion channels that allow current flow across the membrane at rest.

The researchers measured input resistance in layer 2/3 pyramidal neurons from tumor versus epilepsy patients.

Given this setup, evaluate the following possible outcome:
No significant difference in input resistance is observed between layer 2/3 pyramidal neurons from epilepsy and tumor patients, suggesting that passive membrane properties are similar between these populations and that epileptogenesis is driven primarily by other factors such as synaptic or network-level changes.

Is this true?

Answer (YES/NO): NO